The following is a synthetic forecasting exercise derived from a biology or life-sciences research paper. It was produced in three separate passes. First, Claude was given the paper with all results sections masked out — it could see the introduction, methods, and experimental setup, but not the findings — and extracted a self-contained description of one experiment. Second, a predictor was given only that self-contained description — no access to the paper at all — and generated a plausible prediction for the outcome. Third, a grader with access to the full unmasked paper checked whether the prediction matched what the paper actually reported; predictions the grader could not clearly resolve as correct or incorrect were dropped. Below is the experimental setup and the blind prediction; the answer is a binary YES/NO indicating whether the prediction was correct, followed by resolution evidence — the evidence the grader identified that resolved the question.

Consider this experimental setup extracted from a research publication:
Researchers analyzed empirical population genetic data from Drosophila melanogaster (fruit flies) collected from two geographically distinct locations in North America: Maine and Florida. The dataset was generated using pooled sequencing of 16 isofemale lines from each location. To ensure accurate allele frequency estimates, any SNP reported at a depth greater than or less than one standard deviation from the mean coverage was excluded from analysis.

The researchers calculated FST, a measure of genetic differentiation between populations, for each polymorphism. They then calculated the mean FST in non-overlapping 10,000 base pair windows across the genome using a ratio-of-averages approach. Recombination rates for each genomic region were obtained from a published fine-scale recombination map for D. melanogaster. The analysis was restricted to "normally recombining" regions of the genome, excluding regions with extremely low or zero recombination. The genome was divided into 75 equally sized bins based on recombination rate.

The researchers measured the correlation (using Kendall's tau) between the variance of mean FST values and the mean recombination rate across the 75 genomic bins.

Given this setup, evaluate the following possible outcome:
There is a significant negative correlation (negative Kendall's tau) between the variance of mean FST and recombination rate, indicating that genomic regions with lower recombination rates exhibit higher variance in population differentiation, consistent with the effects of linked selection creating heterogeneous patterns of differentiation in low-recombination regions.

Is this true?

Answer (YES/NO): NO